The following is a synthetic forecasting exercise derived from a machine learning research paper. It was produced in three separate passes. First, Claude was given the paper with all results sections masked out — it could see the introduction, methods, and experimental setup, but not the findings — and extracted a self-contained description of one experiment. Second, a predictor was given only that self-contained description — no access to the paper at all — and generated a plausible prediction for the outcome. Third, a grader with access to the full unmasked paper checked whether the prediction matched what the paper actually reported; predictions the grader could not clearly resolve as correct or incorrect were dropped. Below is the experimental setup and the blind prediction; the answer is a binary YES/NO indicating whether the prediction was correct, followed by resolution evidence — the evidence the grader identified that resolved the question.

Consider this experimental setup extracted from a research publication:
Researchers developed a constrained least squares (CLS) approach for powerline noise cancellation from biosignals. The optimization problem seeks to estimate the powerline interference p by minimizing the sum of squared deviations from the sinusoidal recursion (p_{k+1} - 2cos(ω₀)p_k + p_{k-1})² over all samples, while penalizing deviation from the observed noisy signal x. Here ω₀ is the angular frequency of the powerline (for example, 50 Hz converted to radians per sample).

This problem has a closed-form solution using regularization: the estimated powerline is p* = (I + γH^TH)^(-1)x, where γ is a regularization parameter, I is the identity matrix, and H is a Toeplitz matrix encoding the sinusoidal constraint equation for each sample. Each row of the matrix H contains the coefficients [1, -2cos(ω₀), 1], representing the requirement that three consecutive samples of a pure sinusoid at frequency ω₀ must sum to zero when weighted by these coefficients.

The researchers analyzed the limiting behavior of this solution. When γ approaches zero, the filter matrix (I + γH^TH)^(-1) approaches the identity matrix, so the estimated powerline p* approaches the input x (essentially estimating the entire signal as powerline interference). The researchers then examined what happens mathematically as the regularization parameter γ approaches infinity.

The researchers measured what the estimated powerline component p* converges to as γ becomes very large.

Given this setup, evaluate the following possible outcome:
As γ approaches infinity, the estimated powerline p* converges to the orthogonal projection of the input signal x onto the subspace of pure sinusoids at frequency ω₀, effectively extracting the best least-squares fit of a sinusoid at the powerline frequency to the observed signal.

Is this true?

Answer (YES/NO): YES